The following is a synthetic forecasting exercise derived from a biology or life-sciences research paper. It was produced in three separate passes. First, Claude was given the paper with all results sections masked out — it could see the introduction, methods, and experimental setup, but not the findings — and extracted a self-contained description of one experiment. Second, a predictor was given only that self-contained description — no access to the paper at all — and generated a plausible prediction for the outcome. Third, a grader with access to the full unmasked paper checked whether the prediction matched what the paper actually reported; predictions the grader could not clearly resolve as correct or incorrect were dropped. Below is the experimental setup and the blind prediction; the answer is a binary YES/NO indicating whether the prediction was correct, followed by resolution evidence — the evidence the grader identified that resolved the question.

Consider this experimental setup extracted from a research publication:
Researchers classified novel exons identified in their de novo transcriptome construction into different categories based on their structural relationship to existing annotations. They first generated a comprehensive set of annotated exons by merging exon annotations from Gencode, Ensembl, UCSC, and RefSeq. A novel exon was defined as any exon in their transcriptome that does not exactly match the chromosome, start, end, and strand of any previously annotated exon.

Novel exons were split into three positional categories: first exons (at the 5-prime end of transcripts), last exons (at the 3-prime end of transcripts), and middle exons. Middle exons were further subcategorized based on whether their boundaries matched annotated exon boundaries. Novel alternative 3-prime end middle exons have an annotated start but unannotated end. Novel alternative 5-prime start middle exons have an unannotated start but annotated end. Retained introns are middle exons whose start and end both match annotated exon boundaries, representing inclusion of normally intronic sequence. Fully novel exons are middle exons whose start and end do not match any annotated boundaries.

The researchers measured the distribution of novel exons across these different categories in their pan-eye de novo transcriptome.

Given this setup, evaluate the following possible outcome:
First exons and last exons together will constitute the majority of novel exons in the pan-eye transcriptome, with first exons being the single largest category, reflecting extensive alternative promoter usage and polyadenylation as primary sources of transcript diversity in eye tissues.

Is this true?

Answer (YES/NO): YES